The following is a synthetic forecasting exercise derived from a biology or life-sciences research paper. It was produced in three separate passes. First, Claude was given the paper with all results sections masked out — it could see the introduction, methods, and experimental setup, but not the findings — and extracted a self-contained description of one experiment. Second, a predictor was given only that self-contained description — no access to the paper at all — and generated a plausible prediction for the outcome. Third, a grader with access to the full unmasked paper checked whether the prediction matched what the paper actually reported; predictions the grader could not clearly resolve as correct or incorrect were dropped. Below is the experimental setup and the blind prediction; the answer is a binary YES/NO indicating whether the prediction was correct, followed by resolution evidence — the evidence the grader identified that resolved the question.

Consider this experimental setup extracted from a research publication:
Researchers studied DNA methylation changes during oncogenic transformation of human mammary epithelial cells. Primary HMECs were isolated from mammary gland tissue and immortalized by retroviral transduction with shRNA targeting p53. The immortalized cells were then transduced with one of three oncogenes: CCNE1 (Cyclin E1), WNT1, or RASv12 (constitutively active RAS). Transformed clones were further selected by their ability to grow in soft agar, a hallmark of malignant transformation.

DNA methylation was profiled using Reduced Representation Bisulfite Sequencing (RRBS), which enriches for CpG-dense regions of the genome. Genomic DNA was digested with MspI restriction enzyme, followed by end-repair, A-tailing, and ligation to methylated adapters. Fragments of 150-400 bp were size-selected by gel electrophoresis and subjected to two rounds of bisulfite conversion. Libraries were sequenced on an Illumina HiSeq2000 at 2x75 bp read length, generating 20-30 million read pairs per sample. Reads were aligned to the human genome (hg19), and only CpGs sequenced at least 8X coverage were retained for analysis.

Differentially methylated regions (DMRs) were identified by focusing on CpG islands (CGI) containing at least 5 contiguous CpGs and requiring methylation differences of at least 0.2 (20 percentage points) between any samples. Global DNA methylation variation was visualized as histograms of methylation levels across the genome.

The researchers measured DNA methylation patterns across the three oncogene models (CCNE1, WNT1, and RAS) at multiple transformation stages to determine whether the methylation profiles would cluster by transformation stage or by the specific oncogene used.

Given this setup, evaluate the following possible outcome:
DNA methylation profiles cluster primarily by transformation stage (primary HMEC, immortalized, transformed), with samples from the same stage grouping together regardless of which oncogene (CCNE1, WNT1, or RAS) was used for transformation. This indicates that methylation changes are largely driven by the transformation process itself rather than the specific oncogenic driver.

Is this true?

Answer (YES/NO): NO